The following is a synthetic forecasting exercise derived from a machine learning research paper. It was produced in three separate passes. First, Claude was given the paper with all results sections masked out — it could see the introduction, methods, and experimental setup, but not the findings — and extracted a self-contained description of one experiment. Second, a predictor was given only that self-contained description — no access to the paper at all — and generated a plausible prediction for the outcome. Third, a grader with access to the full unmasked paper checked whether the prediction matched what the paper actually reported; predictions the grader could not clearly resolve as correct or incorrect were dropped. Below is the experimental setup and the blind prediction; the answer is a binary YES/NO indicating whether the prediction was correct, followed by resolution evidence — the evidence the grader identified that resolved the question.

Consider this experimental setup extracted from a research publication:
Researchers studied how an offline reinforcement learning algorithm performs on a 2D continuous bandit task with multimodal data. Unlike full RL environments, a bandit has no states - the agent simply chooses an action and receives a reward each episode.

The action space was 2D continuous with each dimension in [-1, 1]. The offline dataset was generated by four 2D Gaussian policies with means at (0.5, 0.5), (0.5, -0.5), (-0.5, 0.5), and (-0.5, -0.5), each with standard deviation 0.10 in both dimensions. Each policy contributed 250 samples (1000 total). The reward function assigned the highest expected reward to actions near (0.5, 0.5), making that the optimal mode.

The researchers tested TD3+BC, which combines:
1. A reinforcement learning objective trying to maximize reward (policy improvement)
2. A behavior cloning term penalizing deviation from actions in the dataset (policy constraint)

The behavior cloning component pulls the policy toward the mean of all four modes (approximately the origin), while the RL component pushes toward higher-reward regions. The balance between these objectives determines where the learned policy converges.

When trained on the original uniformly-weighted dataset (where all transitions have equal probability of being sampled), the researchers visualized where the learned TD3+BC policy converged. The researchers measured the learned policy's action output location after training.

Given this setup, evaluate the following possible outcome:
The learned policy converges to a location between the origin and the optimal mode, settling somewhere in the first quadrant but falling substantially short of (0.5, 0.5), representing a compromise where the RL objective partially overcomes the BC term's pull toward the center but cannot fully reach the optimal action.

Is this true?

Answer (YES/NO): YES